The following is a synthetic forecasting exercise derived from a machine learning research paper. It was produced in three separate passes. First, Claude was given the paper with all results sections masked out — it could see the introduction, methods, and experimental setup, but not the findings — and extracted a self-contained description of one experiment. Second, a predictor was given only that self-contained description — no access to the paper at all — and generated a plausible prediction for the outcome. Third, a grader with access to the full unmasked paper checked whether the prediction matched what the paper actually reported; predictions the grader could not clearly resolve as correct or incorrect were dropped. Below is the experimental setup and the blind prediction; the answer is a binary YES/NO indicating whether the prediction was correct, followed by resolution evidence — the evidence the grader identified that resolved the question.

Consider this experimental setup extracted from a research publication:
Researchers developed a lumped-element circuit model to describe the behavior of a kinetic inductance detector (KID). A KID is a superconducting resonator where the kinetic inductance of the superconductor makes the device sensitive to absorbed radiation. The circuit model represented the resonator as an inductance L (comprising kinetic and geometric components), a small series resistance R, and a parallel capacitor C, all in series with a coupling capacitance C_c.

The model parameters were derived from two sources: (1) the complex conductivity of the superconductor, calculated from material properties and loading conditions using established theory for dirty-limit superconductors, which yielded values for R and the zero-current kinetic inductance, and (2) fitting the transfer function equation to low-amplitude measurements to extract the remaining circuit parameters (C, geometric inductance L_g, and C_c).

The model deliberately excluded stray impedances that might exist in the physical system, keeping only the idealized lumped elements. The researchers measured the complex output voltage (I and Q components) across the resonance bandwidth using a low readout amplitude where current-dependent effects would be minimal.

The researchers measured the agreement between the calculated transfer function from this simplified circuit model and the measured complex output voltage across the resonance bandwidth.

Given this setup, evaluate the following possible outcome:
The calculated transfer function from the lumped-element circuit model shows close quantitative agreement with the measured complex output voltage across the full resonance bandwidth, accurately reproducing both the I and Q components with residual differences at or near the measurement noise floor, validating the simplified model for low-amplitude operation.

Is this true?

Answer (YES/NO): NO